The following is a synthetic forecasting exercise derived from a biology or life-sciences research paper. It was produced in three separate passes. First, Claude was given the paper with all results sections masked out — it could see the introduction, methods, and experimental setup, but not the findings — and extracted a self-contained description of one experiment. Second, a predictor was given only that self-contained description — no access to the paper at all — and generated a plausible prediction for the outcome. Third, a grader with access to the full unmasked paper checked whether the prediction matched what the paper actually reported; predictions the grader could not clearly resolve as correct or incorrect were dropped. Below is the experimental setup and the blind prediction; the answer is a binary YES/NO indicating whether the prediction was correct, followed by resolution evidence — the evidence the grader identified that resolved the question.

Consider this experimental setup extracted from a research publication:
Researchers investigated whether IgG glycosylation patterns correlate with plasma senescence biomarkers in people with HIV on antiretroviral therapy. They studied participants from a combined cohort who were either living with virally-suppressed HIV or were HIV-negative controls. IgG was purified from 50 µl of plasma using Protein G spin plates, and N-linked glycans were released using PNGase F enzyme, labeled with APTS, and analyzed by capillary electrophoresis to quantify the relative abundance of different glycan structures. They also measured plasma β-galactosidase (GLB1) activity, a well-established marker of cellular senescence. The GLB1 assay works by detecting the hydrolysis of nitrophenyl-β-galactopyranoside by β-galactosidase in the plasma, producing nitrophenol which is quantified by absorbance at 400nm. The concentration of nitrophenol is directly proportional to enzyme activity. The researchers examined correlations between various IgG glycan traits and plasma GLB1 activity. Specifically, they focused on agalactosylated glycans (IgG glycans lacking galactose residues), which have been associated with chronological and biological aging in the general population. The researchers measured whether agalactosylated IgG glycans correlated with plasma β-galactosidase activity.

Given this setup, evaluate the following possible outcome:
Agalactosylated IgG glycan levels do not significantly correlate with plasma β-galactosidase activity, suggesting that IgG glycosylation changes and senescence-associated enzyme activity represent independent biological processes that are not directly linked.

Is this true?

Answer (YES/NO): NO